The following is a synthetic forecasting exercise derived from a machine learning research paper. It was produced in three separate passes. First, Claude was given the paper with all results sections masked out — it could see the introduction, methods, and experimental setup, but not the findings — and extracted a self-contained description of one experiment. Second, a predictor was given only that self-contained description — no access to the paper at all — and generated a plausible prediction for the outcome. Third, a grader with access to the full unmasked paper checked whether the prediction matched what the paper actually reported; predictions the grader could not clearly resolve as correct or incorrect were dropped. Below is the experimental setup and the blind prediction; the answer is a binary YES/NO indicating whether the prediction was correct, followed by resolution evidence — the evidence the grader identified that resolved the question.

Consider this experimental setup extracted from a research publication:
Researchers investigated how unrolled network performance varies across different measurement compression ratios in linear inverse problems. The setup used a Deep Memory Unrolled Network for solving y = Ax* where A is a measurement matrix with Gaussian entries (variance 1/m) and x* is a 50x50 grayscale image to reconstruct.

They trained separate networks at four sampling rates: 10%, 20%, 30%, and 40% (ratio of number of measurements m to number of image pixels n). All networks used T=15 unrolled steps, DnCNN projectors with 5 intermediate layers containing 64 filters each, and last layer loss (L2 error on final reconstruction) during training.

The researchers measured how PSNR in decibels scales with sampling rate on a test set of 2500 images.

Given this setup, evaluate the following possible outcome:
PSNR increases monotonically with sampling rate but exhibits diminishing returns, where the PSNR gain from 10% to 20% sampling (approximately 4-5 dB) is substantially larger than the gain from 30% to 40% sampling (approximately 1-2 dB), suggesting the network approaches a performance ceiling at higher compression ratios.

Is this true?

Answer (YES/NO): NO